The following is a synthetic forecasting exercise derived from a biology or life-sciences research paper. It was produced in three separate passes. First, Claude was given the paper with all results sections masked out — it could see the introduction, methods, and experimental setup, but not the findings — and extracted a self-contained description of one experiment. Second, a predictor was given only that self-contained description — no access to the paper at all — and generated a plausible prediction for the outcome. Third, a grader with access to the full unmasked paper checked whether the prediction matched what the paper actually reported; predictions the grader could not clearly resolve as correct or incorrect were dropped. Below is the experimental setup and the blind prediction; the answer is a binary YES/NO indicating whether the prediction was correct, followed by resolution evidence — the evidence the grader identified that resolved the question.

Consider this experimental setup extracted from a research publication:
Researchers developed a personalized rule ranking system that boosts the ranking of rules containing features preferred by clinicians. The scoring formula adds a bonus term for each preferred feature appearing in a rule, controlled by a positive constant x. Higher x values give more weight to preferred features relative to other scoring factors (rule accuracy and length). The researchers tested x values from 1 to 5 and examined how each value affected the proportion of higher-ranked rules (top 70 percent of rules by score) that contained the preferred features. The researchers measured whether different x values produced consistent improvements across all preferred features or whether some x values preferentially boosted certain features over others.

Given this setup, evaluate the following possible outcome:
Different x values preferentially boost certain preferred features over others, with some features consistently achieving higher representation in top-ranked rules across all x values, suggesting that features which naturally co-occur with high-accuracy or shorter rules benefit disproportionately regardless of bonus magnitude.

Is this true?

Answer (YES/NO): NO